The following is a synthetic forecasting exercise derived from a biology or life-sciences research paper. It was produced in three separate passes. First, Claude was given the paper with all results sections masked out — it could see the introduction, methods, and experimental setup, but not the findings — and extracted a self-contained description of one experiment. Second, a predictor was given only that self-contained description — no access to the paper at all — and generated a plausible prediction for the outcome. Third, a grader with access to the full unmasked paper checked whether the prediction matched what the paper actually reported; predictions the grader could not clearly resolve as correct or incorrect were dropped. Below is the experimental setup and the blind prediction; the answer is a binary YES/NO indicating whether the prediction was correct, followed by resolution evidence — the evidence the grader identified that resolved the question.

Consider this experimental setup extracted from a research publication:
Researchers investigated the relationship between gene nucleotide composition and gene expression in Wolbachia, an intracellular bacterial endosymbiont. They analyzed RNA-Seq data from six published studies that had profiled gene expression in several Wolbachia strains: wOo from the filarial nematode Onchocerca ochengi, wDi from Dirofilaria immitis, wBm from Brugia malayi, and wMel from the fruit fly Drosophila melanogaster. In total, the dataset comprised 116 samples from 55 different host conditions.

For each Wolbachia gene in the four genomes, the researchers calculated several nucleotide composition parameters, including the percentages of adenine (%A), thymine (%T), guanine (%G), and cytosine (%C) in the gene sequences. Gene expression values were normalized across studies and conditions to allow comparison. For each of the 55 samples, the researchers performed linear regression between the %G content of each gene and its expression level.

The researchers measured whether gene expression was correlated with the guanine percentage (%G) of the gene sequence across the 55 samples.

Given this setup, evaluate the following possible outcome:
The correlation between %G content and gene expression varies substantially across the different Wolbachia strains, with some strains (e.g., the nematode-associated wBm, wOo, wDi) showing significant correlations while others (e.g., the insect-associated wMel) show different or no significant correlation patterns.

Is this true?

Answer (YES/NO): NO